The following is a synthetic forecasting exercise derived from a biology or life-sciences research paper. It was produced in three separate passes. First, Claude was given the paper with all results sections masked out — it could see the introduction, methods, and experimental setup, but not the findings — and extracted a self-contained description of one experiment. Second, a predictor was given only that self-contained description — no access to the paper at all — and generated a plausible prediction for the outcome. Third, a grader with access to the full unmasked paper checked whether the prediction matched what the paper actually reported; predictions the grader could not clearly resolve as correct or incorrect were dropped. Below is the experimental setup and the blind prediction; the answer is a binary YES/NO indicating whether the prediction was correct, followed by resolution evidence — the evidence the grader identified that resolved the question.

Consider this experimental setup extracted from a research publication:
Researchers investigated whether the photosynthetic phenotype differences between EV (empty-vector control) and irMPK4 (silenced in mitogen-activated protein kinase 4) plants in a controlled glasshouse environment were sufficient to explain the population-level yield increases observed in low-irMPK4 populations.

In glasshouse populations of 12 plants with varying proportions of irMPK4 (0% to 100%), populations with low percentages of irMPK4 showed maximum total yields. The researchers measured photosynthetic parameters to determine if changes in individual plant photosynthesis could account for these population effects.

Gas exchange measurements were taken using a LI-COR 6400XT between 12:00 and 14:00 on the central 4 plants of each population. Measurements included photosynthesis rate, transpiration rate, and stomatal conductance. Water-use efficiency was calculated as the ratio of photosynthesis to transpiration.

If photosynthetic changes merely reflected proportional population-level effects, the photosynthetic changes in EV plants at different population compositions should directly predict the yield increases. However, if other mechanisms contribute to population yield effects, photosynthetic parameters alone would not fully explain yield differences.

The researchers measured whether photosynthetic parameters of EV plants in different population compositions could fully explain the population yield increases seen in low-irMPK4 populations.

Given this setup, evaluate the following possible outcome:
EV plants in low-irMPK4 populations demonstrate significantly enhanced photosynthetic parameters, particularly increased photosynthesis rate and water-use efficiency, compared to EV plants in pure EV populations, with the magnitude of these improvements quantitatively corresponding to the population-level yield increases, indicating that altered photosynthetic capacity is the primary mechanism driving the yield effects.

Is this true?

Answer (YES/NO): NO